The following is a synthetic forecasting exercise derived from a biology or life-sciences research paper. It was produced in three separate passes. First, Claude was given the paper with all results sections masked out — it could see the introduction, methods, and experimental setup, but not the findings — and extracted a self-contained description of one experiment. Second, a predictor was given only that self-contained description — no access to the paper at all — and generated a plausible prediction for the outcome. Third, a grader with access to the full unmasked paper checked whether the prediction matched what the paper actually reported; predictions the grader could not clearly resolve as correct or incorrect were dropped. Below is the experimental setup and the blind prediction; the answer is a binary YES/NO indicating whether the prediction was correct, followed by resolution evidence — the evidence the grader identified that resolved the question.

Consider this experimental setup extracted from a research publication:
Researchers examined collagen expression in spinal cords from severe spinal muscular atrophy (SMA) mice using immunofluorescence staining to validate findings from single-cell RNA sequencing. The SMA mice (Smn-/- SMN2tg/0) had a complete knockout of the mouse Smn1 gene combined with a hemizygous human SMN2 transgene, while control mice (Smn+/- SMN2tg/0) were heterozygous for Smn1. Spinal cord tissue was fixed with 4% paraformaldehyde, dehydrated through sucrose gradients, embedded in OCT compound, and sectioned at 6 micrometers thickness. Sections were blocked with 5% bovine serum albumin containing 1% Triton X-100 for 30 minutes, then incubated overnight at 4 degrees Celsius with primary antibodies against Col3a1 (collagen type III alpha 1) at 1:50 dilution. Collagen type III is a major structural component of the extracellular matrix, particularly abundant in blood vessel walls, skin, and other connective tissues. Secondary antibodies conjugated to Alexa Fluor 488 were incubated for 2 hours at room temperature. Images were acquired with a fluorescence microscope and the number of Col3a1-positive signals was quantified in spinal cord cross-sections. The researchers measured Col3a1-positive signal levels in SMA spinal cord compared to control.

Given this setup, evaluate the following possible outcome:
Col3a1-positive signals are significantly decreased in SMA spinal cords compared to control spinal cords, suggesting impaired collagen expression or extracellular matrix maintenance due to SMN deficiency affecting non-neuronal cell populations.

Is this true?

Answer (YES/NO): YES